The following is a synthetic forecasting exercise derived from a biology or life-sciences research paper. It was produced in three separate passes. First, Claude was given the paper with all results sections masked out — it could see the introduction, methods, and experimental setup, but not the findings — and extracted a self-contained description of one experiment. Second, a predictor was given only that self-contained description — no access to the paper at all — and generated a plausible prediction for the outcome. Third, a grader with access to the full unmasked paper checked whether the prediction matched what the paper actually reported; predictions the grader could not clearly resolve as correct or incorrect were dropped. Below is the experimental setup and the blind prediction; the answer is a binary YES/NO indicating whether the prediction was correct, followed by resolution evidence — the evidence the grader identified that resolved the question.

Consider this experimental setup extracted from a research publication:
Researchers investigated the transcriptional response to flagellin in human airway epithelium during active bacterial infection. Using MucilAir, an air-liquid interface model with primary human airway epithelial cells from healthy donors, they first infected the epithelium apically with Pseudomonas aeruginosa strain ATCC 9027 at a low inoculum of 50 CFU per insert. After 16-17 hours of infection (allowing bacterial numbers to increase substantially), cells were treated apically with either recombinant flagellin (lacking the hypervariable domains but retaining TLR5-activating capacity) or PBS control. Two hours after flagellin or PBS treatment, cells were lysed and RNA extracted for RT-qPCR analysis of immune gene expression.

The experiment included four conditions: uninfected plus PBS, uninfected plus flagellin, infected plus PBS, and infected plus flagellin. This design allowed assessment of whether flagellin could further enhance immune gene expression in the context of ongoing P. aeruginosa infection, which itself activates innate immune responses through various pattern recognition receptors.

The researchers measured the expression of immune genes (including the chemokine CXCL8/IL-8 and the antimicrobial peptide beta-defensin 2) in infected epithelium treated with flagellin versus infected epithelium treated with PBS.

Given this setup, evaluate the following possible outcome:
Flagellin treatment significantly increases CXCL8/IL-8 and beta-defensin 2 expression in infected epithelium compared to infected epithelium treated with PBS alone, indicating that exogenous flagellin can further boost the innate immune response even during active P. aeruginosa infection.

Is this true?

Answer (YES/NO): YES